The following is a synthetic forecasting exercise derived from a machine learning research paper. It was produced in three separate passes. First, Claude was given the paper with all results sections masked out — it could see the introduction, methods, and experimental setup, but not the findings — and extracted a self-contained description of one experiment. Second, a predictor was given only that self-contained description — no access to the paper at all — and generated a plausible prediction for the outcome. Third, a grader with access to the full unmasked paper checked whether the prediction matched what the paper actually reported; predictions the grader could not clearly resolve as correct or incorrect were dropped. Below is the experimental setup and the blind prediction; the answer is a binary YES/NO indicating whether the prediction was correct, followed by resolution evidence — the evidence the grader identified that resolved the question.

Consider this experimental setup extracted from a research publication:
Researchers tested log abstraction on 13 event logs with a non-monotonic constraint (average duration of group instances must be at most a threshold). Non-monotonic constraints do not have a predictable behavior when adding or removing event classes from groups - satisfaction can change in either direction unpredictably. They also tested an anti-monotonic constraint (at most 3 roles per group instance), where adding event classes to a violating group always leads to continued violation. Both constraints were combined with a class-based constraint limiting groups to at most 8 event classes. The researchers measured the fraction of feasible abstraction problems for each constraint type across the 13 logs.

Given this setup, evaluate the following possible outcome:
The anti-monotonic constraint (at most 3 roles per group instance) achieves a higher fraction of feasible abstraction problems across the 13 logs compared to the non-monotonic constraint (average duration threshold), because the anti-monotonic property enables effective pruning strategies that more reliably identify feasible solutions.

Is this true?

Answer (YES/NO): YES